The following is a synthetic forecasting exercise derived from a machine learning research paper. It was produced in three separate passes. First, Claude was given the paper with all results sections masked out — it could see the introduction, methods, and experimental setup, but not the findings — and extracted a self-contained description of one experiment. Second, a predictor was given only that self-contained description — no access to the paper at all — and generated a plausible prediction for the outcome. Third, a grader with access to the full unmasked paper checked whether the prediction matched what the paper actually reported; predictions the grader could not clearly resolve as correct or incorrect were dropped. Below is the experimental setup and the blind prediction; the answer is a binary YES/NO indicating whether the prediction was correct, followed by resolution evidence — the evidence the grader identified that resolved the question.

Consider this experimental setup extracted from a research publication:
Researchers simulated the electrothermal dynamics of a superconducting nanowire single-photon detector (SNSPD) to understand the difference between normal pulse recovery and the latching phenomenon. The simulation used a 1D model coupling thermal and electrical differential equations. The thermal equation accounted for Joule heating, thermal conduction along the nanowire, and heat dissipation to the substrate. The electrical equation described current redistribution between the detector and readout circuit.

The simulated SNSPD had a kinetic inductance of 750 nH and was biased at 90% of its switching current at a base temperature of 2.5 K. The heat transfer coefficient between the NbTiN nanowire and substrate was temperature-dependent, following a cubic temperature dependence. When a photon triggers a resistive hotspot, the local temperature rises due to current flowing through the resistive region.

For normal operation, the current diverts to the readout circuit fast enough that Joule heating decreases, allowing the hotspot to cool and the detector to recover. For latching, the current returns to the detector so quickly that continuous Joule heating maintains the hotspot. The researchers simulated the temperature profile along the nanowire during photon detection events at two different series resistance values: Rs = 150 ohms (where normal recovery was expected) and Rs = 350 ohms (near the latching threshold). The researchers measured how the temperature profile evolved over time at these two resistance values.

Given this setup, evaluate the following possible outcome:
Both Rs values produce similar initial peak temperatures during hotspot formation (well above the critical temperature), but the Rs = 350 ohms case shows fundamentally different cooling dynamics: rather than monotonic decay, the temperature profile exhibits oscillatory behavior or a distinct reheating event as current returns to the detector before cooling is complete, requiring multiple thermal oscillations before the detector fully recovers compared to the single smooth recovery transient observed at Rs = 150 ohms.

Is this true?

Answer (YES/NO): NO